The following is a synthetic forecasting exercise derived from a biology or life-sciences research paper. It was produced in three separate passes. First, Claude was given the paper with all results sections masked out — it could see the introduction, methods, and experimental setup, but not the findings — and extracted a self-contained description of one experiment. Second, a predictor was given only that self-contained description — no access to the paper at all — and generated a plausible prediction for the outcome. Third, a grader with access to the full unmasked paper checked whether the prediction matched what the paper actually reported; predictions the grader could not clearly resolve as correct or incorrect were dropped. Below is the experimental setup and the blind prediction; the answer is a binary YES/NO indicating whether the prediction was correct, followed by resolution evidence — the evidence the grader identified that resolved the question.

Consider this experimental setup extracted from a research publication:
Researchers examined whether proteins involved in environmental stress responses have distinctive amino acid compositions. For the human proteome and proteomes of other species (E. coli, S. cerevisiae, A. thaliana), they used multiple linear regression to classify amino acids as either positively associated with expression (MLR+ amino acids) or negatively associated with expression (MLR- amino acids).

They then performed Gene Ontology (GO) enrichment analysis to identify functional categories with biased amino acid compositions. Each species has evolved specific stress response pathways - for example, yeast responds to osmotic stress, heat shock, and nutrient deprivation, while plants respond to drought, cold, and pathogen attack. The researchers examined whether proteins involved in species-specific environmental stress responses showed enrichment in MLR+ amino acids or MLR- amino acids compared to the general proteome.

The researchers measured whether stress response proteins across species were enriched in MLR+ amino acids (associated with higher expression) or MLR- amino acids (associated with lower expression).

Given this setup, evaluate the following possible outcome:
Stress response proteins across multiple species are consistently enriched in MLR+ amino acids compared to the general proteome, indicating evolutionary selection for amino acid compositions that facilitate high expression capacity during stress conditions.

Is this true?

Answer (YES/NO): YES